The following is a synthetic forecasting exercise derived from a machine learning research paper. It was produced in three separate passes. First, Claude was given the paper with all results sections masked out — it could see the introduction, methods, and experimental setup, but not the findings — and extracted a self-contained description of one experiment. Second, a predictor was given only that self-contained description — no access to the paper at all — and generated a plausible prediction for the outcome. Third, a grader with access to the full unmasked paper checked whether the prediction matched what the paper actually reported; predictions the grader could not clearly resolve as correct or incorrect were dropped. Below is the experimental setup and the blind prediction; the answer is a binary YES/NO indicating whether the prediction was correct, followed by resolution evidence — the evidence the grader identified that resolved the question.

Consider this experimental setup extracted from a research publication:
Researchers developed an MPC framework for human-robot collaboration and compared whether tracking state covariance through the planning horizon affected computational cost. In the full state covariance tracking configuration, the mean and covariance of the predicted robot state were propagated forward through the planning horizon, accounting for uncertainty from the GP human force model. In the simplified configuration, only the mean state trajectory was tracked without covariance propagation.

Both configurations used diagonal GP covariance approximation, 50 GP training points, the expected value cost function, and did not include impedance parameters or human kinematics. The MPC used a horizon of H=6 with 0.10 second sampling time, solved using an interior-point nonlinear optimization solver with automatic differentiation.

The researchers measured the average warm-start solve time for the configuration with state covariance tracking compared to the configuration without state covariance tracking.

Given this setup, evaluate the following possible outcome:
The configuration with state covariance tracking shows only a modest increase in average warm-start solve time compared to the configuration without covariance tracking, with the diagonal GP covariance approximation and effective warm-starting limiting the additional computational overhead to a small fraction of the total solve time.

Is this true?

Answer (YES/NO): YES